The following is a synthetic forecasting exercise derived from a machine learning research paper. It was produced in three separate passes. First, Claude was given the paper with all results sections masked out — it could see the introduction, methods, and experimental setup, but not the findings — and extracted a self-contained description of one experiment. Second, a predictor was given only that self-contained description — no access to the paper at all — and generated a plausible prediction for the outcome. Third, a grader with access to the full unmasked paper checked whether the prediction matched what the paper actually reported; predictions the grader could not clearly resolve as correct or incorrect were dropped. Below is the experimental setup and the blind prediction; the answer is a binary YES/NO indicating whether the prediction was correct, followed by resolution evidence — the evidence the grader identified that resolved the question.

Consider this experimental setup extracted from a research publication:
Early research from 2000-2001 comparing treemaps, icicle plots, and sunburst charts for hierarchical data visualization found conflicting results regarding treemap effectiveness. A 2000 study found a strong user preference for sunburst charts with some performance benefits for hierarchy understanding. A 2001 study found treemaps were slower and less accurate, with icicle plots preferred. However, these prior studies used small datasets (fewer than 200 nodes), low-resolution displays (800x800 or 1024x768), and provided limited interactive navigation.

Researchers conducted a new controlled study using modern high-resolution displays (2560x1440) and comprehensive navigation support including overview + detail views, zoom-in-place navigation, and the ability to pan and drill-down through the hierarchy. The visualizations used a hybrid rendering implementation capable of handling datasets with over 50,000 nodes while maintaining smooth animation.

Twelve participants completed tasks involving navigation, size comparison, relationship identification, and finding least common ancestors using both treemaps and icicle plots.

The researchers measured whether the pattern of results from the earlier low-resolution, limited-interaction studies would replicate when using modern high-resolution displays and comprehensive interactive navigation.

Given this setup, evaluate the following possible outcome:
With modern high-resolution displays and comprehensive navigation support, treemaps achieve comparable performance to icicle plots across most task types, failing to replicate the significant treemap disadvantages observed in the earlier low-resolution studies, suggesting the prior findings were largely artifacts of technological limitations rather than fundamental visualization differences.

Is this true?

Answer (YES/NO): NO